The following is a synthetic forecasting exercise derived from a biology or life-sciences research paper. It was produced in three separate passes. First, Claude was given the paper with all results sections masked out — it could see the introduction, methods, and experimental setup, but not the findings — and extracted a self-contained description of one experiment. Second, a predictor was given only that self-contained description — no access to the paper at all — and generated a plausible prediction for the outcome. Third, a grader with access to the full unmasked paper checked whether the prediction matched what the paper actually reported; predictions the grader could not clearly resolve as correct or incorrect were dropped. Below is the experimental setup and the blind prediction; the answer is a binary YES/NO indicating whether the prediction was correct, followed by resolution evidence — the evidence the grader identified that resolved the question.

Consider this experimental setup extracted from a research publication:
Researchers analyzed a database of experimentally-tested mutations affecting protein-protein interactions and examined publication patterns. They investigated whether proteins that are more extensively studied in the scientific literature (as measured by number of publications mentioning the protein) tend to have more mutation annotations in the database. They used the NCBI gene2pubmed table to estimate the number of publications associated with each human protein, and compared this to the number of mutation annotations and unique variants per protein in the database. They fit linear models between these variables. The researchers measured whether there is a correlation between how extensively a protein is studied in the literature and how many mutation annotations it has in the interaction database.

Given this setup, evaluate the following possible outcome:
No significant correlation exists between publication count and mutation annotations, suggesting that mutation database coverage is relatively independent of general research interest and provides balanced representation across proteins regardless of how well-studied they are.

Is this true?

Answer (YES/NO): NO